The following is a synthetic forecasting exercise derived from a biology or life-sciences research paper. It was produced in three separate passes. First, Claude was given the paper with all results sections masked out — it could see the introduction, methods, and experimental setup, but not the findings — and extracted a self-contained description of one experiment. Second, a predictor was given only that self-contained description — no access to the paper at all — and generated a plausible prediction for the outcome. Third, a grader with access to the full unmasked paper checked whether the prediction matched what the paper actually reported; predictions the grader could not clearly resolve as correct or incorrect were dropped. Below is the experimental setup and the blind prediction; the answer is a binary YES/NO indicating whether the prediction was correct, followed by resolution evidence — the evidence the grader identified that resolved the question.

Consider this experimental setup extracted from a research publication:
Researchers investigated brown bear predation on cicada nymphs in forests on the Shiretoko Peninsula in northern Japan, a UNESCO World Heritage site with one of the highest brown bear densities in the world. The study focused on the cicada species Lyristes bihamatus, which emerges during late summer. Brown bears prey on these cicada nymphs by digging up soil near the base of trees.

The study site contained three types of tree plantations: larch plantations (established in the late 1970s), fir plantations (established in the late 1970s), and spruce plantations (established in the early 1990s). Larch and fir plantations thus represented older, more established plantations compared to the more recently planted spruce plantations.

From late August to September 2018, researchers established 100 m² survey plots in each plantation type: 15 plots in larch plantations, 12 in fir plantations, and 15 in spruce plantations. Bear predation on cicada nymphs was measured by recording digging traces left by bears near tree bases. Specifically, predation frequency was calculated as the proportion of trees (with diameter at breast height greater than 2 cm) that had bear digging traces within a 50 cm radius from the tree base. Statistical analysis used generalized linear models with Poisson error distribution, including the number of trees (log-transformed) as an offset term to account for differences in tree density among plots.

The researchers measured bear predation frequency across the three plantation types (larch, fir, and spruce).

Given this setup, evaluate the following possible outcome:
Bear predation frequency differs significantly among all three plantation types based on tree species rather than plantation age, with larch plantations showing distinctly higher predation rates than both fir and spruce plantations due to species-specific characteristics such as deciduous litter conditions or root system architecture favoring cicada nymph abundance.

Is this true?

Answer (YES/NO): NO